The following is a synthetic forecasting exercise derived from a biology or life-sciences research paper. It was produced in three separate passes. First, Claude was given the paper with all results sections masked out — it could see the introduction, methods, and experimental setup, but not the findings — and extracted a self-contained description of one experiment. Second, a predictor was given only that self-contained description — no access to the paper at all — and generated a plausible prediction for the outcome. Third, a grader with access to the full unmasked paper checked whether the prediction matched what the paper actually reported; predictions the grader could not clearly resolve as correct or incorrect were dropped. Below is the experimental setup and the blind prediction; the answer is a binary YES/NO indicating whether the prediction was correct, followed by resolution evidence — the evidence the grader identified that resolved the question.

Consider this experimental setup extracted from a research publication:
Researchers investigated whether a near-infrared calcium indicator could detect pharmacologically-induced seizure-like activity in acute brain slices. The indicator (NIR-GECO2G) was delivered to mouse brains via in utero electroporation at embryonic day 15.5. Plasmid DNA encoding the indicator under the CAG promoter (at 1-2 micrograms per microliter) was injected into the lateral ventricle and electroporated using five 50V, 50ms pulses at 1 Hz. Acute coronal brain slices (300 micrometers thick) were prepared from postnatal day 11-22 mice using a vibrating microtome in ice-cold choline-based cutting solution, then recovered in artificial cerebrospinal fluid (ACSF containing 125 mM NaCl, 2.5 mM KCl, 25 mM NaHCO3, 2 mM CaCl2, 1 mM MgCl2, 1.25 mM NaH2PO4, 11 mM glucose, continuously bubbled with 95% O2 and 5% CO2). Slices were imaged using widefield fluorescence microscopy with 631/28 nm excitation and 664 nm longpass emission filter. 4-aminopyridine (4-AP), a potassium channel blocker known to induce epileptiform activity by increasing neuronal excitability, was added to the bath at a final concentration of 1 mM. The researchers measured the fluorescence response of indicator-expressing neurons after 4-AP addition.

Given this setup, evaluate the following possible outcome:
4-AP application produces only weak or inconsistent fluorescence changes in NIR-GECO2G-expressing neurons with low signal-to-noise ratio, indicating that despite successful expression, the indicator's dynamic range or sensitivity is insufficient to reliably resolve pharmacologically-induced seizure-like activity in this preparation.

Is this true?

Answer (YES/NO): NO